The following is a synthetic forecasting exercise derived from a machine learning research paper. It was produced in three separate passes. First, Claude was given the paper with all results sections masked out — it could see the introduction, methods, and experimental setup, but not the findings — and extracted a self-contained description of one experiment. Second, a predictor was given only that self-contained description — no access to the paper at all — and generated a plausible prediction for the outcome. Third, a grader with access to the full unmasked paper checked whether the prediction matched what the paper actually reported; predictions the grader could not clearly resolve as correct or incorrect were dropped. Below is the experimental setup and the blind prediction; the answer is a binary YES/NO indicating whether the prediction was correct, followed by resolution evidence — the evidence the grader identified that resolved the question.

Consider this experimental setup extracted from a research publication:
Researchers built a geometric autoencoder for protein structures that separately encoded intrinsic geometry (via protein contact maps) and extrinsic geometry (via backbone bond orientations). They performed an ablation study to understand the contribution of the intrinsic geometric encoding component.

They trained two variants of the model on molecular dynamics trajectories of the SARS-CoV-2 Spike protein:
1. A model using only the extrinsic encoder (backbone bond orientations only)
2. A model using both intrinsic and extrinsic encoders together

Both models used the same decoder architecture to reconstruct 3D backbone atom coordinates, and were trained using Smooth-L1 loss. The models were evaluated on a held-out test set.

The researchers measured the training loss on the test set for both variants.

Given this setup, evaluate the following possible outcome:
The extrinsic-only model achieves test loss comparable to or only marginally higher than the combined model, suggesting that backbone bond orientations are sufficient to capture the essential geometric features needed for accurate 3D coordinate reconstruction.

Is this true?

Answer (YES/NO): NO